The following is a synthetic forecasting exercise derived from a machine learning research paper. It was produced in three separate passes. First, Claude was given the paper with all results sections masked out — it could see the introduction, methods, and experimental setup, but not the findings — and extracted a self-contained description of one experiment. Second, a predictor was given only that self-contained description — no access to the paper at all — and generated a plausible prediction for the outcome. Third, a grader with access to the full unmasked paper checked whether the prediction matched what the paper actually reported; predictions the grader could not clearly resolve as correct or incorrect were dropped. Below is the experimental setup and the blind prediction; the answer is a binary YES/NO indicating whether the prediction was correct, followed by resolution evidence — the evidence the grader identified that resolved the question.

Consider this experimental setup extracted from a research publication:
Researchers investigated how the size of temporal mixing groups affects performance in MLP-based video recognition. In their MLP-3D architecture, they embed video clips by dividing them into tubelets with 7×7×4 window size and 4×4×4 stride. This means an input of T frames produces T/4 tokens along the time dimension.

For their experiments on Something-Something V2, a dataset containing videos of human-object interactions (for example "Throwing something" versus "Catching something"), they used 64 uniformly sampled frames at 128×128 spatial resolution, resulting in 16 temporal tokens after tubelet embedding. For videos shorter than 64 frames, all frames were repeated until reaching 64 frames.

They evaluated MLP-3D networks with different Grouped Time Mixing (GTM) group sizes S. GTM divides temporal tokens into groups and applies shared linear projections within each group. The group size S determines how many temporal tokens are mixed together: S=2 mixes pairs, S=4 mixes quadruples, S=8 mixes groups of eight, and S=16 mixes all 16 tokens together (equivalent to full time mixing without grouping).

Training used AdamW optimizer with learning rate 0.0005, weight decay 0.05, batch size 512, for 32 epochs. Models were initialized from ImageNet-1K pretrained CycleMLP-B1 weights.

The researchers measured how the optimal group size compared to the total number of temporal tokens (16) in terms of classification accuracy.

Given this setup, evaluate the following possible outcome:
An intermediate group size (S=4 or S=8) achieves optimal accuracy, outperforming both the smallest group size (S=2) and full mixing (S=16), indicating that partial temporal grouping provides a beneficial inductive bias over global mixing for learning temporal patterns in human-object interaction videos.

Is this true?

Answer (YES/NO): YES